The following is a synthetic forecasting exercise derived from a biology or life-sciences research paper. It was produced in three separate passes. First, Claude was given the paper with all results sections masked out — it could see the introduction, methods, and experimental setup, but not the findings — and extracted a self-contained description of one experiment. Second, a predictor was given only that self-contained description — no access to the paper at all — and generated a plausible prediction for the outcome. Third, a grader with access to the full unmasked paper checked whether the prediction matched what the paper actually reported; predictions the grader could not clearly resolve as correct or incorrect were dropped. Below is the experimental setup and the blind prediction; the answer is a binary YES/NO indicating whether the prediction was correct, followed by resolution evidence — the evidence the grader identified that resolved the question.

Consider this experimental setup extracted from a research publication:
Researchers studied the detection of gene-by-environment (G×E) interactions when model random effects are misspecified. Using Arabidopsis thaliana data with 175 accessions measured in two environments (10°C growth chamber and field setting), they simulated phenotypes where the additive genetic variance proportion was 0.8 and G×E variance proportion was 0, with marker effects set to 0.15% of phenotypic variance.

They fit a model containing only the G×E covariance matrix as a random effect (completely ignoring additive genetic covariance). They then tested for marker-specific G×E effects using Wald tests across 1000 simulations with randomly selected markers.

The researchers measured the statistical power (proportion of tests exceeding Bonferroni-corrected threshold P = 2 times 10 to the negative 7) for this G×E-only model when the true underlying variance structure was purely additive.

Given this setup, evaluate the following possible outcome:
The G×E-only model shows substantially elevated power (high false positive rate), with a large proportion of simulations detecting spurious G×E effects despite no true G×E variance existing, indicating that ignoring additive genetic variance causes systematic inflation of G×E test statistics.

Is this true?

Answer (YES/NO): NO